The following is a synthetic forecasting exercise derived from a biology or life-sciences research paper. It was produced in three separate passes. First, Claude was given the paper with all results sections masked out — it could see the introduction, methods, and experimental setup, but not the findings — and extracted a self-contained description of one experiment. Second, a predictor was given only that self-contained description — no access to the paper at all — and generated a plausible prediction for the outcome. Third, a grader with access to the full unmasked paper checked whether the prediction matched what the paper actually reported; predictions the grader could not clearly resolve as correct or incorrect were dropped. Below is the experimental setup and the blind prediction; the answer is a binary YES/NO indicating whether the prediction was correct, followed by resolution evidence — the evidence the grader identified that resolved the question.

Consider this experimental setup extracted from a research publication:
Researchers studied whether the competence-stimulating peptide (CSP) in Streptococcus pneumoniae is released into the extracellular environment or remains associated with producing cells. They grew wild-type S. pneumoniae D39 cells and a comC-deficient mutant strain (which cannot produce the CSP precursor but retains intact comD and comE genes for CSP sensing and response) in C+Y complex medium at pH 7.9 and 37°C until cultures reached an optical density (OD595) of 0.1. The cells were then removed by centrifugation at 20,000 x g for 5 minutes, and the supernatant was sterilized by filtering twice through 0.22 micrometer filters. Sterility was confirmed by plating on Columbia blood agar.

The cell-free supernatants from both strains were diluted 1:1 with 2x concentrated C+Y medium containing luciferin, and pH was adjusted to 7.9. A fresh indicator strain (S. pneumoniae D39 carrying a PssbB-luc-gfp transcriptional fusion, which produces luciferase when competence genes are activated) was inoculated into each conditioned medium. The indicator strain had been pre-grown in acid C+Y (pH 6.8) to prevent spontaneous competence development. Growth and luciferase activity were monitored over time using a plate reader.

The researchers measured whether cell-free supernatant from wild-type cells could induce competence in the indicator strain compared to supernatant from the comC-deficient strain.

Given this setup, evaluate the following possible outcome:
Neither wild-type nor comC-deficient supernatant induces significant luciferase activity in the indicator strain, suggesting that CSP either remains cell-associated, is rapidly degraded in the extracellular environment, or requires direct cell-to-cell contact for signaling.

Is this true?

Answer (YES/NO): NO